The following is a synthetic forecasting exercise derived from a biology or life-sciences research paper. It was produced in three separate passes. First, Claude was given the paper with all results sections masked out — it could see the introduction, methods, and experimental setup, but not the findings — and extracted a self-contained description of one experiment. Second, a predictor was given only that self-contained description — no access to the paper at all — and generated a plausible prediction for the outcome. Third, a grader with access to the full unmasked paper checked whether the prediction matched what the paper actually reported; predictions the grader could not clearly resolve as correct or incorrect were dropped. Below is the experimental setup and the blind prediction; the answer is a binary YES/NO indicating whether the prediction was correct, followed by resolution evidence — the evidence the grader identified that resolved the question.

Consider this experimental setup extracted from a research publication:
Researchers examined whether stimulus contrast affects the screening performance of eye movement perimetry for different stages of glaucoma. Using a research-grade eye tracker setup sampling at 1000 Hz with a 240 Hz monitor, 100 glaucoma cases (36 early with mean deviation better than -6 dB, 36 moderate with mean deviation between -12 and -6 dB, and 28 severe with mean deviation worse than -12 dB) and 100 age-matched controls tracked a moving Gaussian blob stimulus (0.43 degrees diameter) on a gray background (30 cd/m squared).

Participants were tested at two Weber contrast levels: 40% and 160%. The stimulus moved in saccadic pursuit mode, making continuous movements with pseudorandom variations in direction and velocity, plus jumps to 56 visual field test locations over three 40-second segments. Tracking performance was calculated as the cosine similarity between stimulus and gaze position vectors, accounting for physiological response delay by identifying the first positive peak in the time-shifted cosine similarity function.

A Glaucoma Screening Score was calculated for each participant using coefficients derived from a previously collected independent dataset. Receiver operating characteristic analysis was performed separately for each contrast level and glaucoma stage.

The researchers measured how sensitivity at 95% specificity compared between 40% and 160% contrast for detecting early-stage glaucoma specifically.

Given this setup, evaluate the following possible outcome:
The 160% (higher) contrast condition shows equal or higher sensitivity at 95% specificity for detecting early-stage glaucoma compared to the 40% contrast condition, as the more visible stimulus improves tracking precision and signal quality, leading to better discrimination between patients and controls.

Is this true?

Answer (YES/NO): NO